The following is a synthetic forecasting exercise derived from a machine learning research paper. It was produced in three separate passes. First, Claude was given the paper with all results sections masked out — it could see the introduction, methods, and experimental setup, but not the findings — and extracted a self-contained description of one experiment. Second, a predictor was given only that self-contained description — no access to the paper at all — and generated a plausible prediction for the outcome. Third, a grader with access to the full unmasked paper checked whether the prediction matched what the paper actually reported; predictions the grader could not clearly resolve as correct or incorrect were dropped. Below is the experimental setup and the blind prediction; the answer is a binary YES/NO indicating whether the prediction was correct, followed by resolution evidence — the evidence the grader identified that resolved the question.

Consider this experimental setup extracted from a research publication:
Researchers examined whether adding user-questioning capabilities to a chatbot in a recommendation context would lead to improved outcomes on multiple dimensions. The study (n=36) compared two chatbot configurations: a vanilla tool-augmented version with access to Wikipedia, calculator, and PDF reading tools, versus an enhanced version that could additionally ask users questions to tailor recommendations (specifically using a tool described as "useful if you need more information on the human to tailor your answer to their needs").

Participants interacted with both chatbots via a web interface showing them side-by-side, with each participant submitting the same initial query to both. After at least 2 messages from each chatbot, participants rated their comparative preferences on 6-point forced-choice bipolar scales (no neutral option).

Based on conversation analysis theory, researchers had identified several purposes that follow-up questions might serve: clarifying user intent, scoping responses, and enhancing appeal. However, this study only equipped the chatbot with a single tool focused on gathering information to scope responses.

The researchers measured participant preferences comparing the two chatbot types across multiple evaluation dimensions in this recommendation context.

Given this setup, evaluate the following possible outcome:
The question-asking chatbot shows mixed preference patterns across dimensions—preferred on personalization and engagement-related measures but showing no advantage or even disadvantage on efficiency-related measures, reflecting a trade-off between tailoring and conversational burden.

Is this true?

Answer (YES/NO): NO